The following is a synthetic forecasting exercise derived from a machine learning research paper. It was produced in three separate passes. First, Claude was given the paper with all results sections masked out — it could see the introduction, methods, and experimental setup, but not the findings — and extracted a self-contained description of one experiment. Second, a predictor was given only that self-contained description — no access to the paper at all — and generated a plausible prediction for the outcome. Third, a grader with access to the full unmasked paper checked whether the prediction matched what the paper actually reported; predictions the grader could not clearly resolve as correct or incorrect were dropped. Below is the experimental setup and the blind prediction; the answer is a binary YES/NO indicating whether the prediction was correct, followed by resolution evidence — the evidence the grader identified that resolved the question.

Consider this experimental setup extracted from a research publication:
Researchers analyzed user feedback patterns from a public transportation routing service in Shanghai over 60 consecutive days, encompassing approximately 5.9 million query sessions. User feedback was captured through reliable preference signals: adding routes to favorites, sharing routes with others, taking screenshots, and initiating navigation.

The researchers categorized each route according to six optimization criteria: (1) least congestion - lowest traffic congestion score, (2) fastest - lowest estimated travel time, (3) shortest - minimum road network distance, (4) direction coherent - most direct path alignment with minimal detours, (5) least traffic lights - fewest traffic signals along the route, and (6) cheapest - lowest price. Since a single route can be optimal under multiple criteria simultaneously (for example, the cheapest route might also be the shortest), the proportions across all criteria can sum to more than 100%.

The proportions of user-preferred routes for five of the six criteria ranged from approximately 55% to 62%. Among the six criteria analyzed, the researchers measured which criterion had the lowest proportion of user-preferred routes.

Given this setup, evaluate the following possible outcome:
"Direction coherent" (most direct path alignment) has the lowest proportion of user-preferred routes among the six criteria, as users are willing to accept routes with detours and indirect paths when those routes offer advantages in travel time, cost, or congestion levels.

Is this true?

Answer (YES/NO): NO